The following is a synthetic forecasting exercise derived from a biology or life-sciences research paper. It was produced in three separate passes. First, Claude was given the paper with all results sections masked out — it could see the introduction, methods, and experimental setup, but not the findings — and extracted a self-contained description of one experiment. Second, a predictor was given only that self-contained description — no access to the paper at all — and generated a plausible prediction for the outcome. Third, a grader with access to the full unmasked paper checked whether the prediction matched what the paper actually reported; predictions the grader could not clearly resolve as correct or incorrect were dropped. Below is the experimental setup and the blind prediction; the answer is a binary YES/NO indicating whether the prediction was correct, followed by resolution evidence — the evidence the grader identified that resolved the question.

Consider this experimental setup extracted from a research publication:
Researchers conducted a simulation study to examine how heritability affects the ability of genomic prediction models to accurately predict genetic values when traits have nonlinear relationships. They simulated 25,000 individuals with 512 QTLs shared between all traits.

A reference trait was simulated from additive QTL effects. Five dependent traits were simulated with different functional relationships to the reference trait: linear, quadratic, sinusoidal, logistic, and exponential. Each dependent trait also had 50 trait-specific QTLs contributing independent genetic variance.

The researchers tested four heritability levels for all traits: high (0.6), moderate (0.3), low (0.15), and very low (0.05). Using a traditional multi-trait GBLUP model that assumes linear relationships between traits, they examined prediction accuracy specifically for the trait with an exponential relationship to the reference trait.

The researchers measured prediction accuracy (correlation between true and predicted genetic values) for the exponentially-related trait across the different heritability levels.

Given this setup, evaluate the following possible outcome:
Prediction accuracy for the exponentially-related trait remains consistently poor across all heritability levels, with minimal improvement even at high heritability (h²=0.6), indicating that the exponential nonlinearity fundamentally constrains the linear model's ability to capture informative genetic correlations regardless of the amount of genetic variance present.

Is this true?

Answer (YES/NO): NO